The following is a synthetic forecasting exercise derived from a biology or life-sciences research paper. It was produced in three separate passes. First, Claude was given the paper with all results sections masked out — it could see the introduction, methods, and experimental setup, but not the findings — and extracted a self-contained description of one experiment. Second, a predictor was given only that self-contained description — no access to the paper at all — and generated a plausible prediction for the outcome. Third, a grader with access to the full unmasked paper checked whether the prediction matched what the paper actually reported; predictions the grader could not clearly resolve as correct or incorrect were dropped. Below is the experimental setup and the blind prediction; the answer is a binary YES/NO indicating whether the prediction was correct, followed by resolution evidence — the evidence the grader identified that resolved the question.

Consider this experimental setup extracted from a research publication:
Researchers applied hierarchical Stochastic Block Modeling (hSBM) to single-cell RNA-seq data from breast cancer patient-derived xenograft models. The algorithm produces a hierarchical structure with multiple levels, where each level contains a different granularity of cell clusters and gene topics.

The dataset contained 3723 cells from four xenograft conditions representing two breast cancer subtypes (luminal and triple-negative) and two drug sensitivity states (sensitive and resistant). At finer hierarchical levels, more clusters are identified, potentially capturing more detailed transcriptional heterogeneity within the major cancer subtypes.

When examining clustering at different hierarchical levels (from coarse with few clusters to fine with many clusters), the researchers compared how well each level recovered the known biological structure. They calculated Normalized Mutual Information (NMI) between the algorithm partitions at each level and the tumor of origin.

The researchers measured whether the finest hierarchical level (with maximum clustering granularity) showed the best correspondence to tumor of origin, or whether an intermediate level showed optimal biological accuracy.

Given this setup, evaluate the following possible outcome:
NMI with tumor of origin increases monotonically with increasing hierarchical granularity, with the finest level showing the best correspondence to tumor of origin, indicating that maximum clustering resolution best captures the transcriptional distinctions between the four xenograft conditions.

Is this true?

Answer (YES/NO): NO